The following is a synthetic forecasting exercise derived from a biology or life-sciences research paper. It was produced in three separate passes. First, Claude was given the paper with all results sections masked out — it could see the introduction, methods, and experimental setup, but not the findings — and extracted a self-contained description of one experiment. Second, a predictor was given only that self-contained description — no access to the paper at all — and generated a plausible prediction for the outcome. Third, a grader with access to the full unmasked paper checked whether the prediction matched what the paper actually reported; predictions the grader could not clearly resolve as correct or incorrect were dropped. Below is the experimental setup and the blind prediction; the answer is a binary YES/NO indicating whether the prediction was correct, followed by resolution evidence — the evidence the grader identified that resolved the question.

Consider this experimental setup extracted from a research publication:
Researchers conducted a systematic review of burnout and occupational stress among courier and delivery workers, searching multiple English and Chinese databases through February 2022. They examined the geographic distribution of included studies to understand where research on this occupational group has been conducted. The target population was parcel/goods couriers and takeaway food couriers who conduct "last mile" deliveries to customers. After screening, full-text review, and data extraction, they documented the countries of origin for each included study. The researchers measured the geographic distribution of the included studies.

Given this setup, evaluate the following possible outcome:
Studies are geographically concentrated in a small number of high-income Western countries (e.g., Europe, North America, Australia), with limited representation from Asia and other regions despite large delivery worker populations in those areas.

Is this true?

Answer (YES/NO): NO